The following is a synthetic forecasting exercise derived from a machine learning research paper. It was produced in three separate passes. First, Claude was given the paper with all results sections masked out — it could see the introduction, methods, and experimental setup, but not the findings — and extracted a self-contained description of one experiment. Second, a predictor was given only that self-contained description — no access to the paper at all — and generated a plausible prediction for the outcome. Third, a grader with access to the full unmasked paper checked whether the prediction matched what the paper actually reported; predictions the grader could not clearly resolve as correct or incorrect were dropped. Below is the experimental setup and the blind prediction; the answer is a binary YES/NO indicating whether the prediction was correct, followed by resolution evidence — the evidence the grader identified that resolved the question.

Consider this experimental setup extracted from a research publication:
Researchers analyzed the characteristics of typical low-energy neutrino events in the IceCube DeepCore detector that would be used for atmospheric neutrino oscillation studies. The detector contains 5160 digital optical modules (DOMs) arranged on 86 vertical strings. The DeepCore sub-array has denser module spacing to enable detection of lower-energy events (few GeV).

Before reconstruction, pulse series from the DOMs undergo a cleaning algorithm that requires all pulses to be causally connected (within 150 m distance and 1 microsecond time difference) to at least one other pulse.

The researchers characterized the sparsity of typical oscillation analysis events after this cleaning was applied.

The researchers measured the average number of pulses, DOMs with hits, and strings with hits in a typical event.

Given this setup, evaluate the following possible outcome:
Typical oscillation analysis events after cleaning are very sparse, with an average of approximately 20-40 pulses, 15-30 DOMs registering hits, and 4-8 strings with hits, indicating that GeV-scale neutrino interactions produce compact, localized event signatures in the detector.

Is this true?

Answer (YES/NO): NO